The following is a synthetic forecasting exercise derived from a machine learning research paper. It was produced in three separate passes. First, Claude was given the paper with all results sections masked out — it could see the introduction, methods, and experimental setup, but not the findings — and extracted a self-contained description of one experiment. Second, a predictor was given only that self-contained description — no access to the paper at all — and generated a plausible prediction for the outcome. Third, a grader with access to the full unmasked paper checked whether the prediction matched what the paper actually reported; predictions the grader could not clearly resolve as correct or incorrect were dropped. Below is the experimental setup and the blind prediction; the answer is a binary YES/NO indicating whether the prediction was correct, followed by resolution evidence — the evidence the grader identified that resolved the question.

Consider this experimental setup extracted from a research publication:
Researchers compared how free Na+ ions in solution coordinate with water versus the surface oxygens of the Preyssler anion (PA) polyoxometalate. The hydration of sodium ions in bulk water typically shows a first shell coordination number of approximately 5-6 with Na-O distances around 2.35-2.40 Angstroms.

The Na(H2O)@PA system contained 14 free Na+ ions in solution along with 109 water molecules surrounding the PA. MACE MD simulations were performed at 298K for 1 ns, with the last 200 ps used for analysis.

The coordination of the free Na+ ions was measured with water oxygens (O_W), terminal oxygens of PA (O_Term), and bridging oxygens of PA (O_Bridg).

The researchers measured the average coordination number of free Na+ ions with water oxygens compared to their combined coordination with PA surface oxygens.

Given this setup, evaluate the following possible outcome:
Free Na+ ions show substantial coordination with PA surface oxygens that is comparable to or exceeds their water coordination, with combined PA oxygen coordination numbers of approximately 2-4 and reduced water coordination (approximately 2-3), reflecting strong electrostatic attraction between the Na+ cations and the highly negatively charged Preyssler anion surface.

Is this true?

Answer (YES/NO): YES